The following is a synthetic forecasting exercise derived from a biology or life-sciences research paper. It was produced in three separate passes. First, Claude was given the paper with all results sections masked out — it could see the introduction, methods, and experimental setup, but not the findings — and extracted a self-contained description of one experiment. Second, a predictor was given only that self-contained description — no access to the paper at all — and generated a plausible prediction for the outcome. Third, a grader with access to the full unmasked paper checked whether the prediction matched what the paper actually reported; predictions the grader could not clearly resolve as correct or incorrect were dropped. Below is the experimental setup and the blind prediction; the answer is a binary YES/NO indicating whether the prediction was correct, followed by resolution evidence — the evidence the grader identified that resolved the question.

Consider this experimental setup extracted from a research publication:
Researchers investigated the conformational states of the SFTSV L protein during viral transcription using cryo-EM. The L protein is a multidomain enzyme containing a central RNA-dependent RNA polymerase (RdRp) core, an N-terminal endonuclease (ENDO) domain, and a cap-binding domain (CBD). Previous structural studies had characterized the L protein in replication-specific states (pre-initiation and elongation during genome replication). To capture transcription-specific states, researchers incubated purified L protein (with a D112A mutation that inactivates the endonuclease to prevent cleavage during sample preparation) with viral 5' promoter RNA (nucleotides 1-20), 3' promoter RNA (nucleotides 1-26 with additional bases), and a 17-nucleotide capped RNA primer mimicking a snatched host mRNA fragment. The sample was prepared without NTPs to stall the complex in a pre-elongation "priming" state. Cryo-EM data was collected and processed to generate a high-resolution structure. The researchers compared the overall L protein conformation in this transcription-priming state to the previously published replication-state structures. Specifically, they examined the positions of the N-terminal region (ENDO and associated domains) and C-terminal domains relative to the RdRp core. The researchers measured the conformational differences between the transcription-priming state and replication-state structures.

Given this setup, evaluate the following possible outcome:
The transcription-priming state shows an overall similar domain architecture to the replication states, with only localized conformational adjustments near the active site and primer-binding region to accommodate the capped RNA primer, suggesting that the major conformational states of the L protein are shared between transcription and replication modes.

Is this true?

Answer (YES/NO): NO